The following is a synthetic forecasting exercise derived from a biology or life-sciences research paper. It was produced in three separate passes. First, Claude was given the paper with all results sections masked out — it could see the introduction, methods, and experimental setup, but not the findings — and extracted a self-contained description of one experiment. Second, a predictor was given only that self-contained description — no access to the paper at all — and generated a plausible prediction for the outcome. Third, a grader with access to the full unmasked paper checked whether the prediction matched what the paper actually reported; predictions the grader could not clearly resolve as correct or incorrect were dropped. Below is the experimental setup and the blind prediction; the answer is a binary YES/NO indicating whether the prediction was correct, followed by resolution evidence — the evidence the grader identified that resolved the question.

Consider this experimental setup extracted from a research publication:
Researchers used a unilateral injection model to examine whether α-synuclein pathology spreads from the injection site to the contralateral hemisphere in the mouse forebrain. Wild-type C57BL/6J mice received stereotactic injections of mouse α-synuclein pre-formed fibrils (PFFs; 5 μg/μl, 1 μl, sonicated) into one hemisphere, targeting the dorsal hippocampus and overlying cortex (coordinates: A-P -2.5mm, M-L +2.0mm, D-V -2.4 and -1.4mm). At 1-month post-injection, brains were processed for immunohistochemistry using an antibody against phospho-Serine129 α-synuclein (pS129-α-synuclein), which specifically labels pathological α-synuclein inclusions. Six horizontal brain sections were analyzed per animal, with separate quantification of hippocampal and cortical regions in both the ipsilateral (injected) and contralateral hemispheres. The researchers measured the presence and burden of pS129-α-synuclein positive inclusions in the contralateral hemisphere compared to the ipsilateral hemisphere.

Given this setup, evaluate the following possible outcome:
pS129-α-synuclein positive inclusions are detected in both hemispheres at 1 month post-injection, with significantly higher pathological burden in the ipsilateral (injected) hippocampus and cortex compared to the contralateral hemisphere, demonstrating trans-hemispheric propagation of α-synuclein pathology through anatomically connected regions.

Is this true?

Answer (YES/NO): NO